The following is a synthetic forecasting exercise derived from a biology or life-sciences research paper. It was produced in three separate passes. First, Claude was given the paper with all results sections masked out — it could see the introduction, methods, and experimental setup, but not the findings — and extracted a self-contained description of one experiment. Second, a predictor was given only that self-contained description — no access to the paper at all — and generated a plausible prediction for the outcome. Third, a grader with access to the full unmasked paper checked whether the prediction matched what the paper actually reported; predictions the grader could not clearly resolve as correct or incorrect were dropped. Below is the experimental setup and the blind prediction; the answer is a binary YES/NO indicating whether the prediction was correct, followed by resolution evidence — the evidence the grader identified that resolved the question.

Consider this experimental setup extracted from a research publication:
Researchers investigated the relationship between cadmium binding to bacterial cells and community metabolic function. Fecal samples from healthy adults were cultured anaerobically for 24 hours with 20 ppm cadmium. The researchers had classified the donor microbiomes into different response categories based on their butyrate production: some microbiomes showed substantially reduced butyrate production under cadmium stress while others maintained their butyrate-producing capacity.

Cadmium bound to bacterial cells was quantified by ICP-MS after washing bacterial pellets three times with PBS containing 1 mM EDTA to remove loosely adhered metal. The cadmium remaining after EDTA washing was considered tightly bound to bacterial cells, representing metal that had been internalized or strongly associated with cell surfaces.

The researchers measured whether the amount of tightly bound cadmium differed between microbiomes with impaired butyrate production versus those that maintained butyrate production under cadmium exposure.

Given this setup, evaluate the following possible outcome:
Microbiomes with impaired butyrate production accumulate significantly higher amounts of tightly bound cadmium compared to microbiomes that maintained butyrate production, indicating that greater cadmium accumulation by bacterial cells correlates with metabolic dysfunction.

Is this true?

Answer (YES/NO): NO